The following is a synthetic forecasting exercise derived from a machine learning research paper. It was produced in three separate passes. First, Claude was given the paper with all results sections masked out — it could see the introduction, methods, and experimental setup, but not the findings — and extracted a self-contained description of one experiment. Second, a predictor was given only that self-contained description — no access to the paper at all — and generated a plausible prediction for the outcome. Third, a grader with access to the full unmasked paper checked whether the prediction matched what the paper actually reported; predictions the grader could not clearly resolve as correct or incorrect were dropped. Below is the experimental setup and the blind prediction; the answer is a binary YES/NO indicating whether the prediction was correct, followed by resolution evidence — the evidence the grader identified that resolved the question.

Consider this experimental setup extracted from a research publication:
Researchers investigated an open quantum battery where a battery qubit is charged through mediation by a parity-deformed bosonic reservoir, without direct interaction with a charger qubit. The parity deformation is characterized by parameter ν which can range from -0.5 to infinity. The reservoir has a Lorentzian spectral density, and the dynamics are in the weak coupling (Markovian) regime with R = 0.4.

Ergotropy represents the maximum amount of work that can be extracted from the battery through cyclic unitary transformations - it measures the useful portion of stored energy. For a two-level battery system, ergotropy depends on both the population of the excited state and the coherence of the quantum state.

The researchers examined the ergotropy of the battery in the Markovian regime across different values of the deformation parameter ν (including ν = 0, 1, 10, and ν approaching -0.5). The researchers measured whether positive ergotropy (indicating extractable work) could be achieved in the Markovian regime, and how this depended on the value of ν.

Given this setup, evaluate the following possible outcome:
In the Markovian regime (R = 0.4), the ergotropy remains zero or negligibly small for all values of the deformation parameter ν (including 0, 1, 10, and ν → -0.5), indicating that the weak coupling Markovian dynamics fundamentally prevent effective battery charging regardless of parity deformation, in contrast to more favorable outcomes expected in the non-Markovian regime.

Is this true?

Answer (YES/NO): NO